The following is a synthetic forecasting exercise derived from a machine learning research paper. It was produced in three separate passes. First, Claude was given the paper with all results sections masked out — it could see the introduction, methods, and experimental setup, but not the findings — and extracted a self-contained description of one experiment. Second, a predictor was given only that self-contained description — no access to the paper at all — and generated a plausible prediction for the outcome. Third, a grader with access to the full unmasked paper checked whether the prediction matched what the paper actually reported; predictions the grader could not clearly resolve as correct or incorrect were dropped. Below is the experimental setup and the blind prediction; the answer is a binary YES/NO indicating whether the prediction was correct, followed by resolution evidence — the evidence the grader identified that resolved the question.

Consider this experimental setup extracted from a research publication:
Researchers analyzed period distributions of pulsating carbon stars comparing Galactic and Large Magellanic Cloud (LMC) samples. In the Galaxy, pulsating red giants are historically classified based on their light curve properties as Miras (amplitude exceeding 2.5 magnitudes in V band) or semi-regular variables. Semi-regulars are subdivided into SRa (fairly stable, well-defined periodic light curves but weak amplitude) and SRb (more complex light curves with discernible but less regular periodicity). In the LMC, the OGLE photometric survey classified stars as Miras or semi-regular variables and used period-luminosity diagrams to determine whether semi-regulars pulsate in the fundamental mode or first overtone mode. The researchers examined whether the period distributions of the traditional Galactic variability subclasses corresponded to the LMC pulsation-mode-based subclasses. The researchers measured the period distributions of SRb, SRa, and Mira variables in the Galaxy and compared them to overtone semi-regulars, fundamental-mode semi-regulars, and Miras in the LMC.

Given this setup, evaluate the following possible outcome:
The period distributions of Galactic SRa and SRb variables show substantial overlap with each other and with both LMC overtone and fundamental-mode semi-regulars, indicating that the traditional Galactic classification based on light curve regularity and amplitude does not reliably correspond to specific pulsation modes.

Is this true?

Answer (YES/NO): NO